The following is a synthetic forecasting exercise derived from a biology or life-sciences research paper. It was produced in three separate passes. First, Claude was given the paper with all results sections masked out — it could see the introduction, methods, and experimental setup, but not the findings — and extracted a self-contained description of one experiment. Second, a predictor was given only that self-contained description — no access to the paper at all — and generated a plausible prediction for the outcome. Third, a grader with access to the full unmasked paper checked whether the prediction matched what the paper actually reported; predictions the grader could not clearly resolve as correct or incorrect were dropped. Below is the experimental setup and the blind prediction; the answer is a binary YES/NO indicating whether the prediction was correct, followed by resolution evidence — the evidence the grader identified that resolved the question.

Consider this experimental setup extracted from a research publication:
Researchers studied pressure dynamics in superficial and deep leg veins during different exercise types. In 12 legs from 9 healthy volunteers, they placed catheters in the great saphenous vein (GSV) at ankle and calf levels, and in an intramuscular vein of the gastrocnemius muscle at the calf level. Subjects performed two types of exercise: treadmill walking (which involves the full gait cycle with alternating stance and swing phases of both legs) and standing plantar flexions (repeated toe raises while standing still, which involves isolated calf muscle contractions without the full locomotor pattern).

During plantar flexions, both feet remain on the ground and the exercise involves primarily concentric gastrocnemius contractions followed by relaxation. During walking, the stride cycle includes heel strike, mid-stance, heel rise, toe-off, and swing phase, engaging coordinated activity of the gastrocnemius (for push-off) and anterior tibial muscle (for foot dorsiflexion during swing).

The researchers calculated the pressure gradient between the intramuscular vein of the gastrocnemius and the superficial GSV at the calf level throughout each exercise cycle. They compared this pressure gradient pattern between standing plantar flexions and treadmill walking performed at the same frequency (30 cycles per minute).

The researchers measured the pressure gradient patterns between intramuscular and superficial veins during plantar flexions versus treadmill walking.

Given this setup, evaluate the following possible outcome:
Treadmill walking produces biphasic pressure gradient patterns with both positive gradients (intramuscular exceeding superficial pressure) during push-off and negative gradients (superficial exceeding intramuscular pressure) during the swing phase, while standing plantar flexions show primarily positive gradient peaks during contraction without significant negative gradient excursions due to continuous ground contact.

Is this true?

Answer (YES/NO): YES